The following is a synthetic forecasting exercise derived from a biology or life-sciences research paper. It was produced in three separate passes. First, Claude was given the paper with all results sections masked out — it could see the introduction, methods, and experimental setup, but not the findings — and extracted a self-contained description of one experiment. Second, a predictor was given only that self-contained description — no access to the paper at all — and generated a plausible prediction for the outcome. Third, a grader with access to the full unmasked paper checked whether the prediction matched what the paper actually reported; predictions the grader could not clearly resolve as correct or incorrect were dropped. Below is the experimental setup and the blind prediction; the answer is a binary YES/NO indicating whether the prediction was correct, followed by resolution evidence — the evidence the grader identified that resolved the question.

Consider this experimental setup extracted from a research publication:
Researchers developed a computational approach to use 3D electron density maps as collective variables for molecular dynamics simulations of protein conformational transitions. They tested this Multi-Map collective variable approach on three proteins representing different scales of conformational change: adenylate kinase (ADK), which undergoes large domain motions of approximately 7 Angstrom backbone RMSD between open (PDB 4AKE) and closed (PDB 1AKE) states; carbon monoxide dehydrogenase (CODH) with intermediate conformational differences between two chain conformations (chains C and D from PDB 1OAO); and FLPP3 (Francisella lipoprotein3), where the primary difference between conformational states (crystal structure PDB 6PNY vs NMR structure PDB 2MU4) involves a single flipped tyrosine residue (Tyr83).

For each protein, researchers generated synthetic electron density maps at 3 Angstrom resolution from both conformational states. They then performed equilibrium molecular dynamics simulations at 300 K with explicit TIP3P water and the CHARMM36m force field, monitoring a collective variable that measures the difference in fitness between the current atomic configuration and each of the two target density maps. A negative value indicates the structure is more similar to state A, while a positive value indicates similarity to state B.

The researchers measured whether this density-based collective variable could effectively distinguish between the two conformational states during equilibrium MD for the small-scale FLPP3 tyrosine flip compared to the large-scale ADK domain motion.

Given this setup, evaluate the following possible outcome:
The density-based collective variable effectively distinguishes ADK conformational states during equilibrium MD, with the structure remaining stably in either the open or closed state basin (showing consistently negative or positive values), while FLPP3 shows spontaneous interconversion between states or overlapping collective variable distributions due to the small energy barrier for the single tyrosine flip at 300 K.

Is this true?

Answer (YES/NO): NO